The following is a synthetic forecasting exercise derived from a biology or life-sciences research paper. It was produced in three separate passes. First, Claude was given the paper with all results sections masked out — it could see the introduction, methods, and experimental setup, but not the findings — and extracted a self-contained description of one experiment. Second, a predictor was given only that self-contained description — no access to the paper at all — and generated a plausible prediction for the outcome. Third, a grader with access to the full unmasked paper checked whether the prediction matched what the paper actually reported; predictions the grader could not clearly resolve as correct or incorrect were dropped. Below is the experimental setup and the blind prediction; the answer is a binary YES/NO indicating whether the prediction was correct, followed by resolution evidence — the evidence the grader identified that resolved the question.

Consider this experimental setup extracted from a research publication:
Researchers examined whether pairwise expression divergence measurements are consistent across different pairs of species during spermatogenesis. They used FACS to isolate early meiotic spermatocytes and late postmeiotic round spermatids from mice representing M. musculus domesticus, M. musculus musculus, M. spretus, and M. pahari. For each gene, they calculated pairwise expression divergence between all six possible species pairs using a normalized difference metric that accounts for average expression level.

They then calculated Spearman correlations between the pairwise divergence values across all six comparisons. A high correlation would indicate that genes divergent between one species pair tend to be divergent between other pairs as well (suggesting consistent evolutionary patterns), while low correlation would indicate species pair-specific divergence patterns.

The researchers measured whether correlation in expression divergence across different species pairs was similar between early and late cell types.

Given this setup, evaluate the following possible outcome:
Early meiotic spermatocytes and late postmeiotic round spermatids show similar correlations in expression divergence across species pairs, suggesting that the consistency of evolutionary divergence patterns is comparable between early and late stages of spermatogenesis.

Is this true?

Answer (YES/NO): NO